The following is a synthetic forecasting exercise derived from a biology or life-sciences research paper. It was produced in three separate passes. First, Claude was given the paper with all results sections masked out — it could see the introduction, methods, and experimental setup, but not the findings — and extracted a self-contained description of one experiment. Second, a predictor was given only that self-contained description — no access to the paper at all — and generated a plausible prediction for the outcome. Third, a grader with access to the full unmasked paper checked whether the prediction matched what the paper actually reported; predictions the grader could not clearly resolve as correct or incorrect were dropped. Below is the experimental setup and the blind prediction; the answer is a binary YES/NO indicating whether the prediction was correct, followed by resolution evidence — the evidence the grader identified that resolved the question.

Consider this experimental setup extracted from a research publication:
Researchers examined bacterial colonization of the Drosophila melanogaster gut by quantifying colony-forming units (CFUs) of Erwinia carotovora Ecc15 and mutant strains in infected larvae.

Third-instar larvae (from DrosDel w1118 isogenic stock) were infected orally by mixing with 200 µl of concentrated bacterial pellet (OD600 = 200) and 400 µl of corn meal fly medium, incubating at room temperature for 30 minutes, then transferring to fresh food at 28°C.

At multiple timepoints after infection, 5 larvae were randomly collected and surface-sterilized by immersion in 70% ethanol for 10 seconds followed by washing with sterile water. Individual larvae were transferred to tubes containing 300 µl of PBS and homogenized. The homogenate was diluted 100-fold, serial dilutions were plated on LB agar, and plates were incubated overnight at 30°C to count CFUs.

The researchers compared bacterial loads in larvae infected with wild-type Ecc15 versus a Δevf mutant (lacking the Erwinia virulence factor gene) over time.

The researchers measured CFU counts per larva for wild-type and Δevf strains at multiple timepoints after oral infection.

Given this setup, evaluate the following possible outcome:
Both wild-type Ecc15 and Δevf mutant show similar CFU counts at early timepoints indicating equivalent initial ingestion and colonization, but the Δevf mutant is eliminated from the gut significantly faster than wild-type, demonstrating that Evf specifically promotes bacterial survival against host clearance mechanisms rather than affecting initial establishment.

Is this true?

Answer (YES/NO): NO